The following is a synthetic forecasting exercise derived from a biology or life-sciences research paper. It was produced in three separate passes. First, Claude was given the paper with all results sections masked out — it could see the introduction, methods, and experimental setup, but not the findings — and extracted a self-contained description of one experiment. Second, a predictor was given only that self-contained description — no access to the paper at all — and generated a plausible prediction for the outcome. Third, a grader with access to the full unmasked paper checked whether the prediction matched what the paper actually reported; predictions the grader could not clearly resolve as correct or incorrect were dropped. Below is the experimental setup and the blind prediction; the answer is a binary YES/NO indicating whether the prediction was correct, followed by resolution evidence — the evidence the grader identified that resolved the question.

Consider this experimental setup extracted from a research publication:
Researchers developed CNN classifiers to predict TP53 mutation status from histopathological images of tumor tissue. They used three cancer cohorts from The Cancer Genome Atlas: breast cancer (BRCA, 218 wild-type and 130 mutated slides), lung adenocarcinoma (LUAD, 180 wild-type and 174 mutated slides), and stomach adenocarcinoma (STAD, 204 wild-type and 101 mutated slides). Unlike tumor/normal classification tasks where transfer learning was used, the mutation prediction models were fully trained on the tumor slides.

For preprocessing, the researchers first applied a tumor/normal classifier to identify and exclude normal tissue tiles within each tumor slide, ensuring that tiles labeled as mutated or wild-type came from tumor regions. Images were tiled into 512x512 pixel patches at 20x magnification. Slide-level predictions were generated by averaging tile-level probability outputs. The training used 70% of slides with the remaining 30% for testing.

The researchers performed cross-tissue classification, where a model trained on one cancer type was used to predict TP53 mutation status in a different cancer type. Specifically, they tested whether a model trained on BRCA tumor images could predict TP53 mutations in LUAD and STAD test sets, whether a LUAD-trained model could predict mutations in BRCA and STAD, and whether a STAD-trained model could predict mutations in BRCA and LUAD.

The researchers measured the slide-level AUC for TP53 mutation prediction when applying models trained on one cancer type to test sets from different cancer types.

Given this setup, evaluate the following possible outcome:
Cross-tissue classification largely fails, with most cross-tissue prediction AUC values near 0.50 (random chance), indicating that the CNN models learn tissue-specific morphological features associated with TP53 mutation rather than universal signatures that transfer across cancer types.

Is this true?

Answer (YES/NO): NO